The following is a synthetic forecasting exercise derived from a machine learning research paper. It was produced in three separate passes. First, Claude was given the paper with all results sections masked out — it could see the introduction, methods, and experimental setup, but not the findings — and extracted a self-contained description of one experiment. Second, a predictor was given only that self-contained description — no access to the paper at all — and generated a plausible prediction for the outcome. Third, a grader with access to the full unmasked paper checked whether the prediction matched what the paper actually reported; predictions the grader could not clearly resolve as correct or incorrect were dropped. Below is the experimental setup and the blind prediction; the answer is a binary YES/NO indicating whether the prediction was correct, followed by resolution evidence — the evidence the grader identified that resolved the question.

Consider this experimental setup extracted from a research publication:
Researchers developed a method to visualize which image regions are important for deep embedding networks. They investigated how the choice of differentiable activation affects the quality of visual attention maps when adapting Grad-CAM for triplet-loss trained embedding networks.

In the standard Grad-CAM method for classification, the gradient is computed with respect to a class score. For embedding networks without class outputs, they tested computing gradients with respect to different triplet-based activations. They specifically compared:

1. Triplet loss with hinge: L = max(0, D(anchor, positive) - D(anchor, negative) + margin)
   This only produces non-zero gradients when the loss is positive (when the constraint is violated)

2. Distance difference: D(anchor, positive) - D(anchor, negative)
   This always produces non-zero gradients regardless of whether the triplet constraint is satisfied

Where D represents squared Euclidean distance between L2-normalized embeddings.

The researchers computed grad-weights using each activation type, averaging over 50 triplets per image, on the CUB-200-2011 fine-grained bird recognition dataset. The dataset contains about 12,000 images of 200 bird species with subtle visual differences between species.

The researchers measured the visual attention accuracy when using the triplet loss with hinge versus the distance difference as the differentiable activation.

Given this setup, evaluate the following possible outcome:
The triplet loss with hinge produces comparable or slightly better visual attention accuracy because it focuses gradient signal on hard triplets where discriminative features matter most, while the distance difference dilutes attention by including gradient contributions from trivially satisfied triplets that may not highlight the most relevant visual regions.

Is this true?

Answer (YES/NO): NO